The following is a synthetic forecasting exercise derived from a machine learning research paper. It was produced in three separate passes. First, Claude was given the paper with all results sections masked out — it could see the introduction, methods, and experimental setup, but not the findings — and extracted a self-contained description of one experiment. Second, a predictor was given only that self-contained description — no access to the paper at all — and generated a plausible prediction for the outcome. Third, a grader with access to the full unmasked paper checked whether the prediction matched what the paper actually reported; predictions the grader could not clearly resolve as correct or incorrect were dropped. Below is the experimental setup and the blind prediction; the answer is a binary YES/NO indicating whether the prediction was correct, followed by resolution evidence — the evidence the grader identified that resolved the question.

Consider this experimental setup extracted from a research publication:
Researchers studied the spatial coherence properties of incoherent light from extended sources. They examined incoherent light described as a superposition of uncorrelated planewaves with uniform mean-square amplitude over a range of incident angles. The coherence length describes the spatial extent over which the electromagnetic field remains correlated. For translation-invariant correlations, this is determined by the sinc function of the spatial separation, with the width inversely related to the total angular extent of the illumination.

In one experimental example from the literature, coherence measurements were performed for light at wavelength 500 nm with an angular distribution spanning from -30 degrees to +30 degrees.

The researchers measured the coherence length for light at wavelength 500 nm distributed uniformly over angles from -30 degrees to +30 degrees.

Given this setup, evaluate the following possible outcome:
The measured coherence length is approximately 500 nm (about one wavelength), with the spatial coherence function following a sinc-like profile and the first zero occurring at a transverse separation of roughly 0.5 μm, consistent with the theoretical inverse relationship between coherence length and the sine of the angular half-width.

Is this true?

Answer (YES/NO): NO